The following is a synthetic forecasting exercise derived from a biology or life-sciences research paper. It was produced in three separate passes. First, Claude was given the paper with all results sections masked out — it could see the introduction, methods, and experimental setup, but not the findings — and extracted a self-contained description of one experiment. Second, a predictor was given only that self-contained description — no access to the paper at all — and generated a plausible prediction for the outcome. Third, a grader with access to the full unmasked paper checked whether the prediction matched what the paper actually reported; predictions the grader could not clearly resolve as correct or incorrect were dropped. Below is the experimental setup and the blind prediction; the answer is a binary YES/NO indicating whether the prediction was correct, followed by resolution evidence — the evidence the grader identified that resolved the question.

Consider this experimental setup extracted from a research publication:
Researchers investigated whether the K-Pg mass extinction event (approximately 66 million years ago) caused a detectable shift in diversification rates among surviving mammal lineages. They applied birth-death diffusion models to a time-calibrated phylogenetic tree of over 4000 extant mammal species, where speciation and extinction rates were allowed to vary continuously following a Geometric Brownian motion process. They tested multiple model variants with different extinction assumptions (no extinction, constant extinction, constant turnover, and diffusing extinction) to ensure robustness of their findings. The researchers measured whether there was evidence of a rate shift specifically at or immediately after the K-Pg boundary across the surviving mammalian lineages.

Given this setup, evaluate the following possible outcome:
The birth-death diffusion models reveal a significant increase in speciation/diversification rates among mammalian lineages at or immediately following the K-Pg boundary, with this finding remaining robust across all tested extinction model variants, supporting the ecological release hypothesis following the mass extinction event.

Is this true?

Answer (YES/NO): NO